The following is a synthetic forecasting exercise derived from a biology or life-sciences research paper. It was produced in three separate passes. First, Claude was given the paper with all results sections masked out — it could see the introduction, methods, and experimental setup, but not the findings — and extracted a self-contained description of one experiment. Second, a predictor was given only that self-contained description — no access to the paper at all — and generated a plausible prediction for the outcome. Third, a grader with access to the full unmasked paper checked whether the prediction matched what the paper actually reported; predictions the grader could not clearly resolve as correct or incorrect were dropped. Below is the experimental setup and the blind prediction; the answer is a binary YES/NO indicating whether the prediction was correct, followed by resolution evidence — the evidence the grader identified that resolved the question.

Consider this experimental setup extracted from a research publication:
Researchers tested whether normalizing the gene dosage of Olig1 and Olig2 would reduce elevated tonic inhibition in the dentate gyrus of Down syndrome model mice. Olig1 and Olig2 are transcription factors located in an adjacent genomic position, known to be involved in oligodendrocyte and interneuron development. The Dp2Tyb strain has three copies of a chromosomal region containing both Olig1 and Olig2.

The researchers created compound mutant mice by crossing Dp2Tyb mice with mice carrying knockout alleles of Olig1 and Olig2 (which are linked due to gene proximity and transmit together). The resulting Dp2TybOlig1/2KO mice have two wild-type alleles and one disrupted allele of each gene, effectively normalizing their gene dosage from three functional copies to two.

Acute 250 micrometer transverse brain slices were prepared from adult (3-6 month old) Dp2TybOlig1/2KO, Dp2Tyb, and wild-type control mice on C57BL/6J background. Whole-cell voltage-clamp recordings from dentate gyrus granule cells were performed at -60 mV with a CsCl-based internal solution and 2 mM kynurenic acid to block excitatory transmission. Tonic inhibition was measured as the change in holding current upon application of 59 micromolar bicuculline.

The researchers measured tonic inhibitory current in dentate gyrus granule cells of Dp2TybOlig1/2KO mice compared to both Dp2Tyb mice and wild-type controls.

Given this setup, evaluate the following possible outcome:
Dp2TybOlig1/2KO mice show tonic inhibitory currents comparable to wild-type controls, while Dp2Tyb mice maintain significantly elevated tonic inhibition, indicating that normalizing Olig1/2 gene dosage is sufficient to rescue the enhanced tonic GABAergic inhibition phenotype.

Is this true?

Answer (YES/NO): YES